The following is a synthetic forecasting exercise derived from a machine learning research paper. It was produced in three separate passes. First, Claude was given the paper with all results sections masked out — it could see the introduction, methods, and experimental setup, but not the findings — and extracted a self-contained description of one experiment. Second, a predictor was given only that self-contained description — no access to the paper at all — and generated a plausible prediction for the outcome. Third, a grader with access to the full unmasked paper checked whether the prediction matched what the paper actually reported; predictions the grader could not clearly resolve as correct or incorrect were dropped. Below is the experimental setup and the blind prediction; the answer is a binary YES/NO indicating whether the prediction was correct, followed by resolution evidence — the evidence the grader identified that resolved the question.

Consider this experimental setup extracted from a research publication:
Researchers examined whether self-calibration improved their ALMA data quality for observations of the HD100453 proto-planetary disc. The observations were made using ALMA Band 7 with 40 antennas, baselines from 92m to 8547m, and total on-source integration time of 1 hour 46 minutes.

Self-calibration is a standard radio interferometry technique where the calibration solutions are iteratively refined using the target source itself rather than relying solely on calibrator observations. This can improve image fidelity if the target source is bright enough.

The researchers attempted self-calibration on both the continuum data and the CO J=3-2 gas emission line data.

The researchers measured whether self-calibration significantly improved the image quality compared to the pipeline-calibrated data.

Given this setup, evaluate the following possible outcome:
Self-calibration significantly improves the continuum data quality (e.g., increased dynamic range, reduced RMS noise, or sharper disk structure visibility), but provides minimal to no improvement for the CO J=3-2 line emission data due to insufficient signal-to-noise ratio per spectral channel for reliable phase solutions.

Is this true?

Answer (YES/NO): NO